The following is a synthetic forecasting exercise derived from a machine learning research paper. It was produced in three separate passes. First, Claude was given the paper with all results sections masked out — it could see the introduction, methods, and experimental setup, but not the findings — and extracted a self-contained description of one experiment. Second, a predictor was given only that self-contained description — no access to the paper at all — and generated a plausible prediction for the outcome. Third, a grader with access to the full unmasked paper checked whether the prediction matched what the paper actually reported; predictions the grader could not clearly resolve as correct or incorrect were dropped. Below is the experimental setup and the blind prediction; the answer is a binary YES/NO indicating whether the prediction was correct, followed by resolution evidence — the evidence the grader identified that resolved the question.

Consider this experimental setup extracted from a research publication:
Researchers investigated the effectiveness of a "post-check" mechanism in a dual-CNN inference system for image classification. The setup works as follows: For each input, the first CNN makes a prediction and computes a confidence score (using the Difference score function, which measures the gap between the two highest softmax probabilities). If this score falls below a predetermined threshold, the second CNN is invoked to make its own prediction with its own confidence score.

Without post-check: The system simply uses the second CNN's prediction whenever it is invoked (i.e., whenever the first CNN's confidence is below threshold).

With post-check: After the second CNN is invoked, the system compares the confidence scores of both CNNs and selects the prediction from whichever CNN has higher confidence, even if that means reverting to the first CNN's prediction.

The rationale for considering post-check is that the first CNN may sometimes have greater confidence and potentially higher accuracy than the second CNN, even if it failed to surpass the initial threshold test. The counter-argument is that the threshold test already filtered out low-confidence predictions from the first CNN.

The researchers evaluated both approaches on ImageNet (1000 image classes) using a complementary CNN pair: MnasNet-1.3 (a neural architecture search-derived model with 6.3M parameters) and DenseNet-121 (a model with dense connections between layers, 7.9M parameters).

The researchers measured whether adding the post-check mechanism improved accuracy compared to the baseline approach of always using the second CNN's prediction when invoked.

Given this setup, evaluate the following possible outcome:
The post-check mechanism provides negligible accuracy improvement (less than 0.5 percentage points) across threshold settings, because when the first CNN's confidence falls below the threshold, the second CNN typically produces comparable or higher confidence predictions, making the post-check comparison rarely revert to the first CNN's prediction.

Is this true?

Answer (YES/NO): NO